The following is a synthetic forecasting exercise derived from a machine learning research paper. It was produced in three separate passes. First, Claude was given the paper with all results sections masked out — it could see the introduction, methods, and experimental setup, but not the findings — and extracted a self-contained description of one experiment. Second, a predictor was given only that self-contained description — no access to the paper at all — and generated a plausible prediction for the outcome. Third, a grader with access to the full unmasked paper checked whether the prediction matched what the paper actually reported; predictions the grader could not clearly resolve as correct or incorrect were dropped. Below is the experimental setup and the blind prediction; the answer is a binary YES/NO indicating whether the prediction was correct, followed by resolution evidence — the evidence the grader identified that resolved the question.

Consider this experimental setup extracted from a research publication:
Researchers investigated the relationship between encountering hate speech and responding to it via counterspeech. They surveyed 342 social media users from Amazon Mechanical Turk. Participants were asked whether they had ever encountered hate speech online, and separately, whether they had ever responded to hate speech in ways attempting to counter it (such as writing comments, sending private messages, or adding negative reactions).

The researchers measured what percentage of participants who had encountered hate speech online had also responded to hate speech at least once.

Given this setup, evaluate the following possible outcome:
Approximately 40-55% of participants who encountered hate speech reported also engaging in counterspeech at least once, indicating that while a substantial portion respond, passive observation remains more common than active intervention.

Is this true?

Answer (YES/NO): NO